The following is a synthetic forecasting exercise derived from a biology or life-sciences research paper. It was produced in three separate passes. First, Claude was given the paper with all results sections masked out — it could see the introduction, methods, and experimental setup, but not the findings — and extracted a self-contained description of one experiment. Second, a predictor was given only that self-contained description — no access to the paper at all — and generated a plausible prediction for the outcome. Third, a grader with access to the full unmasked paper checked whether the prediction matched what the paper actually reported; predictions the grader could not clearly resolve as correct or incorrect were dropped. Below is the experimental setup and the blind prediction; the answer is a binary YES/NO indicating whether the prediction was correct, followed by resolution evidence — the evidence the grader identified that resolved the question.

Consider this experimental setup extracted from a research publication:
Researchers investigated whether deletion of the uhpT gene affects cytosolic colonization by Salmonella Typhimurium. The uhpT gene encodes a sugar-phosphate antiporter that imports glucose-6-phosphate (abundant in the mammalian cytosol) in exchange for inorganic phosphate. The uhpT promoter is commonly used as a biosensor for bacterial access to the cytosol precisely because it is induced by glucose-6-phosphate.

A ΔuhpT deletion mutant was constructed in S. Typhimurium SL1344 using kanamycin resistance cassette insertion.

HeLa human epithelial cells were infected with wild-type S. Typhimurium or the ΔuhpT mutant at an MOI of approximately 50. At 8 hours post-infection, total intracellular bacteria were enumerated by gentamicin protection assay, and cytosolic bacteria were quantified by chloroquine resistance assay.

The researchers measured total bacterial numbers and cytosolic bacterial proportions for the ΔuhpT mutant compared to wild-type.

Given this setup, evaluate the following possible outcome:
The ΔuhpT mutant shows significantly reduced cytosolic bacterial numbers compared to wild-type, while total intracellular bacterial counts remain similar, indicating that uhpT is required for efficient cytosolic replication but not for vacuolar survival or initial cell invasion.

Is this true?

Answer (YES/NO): NO